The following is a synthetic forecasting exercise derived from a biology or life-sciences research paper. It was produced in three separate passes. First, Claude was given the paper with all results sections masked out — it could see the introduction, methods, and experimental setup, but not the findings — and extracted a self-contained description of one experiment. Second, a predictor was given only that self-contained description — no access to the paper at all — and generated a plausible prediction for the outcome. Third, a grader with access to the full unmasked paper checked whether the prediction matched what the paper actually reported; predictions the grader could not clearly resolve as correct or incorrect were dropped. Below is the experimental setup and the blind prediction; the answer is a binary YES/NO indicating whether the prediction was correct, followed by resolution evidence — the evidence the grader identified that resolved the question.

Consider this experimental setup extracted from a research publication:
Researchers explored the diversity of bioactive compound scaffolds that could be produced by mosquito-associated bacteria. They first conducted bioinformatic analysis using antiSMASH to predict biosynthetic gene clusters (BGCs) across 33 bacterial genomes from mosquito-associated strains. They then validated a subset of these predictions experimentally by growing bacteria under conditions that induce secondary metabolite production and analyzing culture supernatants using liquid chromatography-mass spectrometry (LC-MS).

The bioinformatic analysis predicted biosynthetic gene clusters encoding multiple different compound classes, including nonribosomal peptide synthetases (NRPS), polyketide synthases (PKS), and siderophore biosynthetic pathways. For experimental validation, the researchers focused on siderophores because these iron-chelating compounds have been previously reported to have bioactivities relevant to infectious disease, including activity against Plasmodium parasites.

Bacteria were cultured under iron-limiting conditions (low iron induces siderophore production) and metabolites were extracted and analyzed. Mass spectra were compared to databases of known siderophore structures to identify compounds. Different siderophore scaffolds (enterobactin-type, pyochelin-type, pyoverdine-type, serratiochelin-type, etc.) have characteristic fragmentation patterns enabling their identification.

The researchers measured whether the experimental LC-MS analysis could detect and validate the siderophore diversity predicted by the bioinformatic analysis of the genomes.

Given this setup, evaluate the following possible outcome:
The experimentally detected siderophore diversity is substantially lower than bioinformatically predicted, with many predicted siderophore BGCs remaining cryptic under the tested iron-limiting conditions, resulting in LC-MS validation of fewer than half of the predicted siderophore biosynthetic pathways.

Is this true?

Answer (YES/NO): NO